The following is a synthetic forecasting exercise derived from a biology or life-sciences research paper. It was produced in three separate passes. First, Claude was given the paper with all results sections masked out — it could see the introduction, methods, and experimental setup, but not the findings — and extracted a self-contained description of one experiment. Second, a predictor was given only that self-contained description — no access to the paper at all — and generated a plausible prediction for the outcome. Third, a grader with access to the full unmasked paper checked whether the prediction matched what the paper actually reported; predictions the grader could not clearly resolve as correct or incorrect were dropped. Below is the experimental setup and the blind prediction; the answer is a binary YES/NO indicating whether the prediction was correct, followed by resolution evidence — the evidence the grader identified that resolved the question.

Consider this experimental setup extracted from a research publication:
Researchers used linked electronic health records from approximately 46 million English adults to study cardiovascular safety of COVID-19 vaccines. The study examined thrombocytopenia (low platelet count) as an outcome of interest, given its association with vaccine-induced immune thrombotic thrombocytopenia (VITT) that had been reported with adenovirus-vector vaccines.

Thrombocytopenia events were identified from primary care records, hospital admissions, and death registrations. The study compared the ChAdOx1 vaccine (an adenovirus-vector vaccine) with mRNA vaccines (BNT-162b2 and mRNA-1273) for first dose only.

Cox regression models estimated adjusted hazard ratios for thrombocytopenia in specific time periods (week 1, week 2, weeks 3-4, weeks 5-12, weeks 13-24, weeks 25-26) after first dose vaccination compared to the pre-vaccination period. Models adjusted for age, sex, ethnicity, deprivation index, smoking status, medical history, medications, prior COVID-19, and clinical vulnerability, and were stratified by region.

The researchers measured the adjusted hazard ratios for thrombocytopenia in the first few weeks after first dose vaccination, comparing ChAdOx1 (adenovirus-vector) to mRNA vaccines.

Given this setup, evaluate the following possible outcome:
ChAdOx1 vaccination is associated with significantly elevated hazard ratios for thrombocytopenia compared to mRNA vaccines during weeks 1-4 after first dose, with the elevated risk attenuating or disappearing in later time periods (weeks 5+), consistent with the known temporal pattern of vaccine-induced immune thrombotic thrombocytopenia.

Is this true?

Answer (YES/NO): YES